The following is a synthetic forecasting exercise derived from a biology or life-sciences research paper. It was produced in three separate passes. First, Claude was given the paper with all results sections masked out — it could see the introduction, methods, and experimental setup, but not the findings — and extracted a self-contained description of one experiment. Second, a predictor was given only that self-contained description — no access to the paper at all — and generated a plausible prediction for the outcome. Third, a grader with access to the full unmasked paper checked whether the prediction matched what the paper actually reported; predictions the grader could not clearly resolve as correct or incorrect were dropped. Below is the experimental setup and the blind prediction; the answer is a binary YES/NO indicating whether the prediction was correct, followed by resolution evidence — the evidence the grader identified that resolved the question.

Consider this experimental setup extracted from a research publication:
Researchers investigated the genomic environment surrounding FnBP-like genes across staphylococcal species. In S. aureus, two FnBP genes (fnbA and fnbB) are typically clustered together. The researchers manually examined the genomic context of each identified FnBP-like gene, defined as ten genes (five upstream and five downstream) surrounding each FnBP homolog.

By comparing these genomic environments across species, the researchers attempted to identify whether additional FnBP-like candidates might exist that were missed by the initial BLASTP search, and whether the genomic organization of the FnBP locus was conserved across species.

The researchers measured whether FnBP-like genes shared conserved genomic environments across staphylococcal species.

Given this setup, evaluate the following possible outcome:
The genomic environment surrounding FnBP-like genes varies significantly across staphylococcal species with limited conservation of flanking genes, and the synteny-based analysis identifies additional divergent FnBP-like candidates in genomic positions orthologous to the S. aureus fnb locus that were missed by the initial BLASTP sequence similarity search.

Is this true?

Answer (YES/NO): NO